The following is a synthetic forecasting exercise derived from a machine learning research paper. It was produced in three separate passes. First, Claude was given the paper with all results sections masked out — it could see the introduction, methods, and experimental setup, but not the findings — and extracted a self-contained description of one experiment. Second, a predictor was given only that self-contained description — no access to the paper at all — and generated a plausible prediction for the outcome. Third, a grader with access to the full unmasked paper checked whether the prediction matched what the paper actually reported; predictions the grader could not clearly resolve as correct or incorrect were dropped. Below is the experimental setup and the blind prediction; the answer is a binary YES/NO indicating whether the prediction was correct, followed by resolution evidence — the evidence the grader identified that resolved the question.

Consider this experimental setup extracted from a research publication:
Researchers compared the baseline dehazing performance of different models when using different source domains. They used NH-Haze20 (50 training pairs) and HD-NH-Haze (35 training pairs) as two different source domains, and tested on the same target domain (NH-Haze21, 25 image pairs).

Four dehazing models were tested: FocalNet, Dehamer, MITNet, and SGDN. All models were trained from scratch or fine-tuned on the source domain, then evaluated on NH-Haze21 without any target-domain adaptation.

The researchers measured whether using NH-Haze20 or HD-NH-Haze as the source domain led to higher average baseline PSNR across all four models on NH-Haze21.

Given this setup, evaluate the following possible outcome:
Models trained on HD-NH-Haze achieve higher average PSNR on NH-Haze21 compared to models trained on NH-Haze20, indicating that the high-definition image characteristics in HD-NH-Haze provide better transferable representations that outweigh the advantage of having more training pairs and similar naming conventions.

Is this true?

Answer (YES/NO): YES